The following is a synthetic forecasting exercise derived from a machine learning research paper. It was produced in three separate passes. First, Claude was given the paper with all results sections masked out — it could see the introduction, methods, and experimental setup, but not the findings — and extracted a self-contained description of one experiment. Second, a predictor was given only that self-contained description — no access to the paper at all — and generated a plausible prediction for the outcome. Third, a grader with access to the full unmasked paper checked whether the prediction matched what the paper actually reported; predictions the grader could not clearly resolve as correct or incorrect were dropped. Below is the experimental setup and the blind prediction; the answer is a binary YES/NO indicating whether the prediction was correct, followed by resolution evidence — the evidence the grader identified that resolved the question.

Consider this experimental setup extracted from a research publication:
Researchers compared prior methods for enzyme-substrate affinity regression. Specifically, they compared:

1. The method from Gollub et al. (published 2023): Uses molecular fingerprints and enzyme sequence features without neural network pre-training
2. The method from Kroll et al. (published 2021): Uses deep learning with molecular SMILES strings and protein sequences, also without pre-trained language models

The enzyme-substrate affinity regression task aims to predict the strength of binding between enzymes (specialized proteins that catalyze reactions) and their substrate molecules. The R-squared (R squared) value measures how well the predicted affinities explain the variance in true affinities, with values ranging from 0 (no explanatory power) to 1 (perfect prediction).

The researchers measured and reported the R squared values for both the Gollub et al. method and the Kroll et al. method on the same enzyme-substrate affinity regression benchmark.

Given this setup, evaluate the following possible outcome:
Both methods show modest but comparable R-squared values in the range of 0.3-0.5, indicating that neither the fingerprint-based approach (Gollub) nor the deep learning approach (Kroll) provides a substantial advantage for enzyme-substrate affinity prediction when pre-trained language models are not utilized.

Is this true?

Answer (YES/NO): NO